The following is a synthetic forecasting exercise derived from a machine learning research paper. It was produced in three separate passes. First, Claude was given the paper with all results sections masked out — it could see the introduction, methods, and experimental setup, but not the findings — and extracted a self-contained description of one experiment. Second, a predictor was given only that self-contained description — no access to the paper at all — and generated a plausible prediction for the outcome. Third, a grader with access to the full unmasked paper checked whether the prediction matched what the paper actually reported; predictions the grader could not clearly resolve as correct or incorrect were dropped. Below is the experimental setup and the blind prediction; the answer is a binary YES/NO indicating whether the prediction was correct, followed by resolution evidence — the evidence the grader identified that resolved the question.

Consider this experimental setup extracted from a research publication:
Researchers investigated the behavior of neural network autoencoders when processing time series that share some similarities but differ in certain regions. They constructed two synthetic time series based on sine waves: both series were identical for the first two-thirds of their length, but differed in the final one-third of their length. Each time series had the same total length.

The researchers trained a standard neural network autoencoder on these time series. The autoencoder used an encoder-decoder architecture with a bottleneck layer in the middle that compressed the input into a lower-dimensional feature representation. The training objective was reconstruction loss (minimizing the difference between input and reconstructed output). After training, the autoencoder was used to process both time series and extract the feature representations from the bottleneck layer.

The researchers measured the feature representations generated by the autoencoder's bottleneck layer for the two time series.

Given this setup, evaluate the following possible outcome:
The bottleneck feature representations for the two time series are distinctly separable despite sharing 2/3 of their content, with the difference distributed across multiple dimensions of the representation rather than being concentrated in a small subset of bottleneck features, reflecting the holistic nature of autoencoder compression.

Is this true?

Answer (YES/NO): NO